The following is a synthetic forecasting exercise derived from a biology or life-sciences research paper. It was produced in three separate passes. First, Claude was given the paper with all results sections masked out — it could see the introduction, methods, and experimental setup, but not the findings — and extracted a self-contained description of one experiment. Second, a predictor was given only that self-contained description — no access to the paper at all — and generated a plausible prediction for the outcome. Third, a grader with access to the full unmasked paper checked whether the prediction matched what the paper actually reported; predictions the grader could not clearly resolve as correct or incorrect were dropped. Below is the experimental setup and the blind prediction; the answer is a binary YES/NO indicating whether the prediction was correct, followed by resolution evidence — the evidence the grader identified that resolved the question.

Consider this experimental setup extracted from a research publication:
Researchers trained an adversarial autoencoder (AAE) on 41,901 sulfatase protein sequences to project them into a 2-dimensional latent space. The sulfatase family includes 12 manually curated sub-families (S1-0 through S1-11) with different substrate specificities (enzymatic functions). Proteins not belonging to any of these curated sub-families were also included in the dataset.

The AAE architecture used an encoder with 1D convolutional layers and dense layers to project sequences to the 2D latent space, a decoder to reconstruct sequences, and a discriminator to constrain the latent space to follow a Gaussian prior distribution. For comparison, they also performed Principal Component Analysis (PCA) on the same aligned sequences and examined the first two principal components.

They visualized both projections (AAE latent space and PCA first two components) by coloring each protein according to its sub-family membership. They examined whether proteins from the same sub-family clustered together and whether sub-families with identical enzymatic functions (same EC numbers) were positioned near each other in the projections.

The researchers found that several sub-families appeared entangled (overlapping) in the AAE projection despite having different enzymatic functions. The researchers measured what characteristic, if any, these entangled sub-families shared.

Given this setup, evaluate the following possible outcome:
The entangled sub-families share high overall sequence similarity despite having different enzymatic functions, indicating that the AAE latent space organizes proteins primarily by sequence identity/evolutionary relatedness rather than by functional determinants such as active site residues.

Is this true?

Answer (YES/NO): NO